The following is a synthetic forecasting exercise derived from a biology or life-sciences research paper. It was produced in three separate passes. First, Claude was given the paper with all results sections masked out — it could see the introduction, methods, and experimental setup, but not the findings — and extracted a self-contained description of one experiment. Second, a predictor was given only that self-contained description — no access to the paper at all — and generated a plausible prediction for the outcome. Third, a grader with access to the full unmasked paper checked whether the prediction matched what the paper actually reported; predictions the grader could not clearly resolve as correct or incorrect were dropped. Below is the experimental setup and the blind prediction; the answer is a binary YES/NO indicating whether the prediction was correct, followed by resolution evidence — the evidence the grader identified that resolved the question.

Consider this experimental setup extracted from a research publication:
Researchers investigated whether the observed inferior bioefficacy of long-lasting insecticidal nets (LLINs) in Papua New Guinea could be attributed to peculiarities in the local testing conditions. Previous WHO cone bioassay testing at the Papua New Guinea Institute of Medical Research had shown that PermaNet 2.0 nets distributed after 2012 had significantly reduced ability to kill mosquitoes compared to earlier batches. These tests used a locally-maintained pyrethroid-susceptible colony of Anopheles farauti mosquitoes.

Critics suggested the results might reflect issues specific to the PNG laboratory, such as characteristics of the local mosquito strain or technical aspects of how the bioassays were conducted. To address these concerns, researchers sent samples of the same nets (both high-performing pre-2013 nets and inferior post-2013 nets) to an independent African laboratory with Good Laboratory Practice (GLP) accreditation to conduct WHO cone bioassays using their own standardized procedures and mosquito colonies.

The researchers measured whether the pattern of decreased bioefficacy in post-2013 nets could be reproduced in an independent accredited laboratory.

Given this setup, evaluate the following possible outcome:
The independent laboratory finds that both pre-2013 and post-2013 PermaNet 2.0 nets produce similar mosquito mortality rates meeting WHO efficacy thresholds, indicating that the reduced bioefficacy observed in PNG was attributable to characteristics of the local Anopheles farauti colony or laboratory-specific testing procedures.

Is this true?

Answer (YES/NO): NO